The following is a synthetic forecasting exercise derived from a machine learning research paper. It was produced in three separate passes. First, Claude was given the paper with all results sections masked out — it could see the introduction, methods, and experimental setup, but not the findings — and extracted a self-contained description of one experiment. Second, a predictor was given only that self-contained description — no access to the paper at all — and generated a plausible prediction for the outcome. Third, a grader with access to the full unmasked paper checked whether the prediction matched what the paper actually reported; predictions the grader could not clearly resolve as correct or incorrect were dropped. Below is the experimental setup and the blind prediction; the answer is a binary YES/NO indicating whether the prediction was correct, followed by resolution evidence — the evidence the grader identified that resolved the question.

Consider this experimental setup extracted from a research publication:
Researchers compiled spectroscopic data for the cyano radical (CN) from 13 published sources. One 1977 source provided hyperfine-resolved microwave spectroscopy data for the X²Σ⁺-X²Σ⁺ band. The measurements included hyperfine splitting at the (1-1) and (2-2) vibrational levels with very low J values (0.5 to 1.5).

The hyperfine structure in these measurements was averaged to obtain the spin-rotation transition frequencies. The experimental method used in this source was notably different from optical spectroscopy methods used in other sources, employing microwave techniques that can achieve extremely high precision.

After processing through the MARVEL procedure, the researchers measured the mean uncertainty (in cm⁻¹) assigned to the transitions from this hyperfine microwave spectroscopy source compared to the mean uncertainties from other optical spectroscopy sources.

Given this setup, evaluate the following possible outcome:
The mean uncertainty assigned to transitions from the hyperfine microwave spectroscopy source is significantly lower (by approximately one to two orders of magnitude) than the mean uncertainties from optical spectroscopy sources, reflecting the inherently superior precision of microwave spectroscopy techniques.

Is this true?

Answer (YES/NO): YES